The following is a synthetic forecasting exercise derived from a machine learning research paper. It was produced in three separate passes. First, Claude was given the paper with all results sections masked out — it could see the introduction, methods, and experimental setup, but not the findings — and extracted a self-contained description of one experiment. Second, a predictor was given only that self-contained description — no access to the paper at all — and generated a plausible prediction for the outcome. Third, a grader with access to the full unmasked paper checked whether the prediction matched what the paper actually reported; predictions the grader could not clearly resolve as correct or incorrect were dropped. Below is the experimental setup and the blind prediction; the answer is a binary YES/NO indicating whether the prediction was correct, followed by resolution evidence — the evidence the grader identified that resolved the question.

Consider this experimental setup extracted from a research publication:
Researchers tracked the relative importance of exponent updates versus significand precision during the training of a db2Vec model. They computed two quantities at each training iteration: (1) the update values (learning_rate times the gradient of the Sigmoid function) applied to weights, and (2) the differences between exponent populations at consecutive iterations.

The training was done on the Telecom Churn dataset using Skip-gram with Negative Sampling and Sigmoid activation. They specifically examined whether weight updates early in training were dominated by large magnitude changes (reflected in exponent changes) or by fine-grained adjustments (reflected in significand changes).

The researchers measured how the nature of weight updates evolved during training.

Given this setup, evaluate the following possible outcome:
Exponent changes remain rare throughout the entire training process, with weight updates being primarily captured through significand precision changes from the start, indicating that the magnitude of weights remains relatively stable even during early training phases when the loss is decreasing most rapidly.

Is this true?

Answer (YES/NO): NO